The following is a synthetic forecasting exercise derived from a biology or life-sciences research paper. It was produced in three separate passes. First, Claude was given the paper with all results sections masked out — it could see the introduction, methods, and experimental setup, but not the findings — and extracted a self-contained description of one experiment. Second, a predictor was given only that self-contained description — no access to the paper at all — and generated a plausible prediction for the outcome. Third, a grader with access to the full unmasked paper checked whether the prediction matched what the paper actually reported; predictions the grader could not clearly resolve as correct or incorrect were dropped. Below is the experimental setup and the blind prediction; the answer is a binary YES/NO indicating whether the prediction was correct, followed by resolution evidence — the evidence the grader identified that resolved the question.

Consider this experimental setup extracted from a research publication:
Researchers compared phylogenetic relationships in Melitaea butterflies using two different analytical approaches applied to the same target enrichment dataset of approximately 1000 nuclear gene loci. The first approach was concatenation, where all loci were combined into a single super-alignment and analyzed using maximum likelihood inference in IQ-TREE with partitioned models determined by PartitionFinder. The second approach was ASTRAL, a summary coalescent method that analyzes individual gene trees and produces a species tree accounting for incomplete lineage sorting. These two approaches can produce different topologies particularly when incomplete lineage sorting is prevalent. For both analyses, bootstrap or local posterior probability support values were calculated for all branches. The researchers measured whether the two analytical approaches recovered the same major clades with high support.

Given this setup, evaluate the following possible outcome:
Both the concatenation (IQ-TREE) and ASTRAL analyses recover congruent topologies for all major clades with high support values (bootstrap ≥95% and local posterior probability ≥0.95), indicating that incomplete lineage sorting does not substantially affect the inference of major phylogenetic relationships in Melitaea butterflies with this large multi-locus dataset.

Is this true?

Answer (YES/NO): NO